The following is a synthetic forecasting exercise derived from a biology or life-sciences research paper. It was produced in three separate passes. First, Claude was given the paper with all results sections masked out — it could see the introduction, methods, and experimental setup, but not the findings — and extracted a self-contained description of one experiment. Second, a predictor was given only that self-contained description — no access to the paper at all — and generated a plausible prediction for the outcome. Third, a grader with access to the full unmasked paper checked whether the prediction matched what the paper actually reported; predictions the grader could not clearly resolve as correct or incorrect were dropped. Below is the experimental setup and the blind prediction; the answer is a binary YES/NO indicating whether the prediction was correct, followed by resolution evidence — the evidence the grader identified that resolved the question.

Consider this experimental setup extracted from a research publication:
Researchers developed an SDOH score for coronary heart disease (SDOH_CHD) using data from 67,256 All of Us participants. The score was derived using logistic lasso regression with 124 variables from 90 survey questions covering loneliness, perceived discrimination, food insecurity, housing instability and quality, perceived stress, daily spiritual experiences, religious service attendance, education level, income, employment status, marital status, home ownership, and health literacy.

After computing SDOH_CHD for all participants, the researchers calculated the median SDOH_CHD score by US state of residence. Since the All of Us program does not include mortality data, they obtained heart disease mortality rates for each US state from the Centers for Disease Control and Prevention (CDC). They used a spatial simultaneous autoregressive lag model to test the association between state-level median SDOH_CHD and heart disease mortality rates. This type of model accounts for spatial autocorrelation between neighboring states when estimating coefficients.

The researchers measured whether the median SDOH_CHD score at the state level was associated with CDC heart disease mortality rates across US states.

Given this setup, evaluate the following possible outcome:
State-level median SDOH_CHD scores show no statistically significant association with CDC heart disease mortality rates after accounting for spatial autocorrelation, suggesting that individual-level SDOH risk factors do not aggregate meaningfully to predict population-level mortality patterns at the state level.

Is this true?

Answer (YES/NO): NO